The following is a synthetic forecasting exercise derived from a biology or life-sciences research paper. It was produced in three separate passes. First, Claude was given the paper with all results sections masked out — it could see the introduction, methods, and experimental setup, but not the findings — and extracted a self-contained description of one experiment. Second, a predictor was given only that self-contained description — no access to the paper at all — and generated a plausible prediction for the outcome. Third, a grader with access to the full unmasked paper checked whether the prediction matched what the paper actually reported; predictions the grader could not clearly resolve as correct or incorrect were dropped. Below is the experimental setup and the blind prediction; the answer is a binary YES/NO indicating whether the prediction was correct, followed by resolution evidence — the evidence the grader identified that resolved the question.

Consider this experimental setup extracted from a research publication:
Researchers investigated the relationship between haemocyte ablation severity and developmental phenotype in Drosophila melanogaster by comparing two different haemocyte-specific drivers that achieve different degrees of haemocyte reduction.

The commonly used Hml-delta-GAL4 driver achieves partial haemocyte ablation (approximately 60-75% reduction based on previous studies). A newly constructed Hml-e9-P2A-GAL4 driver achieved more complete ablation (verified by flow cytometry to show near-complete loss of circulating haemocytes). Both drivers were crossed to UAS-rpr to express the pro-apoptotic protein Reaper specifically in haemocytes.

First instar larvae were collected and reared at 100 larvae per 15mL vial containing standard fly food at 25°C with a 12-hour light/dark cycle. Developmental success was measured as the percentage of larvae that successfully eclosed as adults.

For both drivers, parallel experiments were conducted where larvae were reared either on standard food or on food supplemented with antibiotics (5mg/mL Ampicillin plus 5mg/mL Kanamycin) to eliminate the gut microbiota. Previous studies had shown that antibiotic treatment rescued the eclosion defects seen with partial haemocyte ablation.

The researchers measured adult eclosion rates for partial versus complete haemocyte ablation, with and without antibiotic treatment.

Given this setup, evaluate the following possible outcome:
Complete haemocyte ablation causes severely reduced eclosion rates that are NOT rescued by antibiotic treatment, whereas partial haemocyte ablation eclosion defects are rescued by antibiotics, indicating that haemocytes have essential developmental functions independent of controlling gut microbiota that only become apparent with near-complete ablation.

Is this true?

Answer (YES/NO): YES